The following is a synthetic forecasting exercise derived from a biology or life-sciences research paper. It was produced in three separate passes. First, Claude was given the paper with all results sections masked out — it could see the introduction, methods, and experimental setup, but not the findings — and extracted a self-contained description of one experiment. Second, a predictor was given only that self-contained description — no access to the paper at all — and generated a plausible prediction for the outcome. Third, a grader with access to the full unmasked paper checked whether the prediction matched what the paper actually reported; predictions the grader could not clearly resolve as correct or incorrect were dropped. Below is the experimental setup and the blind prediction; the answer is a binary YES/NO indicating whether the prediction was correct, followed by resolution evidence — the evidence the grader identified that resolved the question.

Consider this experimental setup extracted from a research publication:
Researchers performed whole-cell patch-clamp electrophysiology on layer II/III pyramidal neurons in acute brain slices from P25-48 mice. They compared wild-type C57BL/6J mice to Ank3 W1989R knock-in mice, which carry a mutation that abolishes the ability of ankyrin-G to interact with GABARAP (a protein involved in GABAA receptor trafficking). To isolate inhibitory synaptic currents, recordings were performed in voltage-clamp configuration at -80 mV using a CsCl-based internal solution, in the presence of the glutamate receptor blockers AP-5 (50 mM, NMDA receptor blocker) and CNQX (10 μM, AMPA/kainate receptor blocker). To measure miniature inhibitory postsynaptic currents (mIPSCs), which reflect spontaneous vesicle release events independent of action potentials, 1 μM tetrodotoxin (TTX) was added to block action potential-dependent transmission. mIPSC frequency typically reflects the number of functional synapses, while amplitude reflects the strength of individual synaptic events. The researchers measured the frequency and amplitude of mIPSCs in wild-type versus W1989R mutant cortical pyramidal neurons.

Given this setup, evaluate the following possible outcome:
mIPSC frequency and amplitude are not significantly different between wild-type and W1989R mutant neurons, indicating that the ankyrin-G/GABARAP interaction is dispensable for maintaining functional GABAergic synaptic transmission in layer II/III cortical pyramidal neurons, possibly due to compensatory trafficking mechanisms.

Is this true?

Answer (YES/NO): NO